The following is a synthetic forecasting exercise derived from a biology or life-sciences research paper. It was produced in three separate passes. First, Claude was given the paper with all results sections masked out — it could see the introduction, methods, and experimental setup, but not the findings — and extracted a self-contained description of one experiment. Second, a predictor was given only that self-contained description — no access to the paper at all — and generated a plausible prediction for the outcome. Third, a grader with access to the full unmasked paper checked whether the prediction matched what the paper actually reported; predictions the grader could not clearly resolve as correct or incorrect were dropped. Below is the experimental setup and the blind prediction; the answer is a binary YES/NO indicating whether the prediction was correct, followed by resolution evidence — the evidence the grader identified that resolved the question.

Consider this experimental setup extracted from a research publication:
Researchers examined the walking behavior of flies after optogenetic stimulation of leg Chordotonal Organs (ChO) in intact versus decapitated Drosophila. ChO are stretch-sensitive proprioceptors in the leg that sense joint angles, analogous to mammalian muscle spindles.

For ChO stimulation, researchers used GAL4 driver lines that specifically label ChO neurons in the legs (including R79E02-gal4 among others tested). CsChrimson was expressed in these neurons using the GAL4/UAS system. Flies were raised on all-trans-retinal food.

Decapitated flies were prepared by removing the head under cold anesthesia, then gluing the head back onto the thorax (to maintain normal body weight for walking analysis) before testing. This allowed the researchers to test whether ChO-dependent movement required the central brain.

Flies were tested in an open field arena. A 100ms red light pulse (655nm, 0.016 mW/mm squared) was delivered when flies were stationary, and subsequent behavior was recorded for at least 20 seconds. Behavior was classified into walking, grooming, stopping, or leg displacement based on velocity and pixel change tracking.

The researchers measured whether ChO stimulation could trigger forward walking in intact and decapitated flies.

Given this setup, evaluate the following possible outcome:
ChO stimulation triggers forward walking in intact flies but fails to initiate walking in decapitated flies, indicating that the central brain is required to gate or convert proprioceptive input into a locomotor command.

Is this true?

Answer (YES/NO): YES